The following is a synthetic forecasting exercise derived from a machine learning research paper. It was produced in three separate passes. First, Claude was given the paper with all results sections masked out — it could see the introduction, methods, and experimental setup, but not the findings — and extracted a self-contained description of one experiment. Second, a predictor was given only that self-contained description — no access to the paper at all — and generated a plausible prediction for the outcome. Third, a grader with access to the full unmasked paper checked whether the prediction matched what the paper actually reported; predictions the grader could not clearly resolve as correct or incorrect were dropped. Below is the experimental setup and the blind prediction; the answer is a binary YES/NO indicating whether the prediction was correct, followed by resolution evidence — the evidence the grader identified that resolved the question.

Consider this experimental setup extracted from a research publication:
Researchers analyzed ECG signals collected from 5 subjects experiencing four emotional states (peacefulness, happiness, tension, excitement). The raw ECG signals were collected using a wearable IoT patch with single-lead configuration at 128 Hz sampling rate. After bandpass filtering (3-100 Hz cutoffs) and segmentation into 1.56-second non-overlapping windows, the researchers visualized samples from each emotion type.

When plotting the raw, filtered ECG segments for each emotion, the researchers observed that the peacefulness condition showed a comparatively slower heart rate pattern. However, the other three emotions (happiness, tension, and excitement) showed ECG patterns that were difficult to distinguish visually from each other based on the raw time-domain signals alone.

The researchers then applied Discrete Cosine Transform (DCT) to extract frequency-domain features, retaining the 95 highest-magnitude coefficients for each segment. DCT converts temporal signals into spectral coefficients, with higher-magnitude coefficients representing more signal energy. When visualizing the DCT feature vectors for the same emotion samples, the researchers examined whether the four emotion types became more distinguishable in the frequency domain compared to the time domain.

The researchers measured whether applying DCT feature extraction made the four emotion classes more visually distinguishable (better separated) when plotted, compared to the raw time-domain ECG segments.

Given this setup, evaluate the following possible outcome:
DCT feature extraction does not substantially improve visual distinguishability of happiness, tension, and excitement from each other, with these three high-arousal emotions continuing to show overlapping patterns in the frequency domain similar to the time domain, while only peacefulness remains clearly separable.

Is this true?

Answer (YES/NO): NO